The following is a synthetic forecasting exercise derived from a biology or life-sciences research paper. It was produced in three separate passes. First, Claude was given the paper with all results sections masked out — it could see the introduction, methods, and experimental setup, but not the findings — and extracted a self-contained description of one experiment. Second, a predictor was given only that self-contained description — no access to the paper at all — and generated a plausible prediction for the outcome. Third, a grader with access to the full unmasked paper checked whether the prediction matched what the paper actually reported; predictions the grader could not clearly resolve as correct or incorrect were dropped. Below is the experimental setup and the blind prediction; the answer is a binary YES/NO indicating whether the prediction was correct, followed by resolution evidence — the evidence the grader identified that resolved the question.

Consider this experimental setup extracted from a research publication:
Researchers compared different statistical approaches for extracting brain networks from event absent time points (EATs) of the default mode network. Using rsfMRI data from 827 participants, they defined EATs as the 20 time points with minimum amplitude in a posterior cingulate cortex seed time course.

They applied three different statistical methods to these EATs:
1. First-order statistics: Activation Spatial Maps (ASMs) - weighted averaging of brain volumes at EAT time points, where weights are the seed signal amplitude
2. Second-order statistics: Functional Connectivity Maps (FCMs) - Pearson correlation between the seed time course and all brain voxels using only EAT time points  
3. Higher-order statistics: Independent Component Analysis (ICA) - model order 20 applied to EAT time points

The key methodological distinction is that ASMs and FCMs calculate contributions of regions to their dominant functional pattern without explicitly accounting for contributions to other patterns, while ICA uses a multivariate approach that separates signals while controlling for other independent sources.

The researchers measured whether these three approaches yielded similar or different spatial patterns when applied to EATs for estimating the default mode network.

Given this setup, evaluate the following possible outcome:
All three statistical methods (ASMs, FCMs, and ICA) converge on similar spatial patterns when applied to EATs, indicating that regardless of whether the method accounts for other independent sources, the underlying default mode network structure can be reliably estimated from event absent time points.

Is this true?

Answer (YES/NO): NO